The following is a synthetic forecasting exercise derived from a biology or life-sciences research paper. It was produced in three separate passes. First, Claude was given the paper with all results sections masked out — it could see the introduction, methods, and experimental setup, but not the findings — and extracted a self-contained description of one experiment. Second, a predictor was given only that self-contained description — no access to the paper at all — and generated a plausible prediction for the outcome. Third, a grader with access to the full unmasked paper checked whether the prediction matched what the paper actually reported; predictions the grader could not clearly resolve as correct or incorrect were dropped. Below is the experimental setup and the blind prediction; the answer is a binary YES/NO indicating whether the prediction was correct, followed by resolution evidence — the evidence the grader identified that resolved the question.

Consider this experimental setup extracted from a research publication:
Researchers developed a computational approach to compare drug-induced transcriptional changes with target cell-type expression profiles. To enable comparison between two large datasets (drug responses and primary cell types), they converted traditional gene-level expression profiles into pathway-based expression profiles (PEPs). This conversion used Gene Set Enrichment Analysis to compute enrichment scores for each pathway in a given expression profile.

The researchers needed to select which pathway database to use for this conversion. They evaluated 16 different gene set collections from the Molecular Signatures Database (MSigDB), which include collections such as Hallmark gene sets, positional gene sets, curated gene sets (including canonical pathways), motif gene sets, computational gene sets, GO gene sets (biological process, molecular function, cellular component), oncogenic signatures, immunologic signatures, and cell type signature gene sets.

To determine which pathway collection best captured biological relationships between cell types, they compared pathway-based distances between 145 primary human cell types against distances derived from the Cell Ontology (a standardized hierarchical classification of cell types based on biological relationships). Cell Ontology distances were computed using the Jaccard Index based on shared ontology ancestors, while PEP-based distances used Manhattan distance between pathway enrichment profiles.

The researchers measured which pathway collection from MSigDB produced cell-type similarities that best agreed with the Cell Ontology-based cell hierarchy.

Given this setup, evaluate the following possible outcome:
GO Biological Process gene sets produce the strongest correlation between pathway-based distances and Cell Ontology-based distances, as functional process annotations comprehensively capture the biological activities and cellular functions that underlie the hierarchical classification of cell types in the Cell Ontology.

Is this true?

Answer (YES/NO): NO